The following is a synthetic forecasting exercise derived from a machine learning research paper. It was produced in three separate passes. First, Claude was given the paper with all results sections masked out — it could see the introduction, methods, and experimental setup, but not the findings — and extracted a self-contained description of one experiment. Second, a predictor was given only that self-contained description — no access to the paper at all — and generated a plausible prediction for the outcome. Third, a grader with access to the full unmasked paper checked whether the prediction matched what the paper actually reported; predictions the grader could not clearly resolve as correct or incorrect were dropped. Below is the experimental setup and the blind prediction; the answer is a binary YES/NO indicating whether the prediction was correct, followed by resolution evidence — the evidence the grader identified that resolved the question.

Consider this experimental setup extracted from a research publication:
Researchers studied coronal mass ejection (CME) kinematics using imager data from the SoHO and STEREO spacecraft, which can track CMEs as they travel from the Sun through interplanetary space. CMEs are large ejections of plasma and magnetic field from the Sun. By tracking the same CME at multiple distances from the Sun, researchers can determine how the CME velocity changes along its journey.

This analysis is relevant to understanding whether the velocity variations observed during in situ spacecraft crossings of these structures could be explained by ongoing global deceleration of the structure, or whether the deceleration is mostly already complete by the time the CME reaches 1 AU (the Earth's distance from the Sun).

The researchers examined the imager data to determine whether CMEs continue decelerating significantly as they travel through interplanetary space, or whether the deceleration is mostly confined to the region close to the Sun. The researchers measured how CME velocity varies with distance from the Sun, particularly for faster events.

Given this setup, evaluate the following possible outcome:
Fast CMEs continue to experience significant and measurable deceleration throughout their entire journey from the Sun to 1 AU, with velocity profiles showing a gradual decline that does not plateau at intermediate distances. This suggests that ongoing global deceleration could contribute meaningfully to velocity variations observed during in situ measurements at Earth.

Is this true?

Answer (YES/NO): NO